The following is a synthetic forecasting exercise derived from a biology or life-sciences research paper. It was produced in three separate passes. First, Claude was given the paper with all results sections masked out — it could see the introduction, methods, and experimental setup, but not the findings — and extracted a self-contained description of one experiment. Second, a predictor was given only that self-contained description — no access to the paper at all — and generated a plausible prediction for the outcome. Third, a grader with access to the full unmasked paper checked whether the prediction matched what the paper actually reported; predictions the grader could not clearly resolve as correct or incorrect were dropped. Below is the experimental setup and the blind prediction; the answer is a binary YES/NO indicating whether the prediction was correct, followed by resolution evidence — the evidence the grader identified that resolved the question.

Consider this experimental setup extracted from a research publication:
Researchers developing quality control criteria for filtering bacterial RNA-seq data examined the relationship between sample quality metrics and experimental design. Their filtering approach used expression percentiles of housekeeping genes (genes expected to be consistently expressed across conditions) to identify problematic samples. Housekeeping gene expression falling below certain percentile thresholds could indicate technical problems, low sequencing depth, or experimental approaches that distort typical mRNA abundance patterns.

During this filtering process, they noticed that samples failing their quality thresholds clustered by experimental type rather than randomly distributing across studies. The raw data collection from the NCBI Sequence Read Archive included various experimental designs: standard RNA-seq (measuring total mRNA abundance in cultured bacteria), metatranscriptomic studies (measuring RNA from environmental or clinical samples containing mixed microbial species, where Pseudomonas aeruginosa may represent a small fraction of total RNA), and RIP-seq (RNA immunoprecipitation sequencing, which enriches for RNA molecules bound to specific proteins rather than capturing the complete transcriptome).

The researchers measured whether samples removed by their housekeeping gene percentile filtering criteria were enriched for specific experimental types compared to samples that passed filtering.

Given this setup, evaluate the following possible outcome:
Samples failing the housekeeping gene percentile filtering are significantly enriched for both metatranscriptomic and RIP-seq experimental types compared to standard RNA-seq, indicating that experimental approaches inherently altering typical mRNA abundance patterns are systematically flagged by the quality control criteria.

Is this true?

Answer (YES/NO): NO